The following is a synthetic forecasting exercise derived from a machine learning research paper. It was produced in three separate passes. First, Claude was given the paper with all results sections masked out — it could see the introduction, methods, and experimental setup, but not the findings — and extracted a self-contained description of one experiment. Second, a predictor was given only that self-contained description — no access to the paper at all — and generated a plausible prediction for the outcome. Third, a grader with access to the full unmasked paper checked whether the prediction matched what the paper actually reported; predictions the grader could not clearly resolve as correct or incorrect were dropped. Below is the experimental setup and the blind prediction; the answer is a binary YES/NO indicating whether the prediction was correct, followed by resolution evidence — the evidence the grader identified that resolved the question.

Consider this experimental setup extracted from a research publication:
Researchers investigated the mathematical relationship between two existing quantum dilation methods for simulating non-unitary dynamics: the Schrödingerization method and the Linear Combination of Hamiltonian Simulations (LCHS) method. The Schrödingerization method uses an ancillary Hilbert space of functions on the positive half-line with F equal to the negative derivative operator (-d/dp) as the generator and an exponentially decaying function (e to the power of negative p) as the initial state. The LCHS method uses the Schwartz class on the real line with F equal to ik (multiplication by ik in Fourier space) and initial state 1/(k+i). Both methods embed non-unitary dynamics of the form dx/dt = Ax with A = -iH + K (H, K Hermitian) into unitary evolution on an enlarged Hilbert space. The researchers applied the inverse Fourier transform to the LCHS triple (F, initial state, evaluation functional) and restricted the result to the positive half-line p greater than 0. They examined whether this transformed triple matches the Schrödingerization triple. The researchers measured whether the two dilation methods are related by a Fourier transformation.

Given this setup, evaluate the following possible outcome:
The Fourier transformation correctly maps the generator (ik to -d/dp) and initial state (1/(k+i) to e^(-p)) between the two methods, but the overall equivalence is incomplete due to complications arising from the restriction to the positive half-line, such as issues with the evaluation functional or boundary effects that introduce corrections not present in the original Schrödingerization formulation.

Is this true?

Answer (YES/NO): NO